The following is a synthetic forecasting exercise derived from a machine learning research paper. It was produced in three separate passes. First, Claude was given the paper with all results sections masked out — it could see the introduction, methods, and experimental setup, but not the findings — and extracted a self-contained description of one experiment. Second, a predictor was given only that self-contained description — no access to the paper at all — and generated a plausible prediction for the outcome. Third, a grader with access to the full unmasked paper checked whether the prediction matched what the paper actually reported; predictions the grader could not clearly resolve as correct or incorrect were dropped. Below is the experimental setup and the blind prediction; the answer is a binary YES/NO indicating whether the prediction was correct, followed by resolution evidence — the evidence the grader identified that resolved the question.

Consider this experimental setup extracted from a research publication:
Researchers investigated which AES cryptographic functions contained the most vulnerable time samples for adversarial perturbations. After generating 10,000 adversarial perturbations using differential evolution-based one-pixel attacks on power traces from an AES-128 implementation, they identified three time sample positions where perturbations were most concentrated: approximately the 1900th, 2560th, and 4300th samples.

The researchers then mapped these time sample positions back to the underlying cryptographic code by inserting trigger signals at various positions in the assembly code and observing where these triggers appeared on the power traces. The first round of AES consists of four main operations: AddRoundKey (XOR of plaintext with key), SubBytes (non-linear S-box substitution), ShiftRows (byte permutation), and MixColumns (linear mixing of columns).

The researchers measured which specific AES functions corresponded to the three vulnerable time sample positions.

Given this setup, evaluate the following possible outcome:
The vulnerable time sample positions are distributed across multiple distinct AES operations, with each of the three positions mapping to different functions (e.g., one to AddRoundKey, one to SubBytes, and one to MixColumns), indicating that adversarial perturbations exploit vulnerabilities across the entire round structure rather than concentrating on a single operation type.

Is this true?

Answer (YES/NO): YES